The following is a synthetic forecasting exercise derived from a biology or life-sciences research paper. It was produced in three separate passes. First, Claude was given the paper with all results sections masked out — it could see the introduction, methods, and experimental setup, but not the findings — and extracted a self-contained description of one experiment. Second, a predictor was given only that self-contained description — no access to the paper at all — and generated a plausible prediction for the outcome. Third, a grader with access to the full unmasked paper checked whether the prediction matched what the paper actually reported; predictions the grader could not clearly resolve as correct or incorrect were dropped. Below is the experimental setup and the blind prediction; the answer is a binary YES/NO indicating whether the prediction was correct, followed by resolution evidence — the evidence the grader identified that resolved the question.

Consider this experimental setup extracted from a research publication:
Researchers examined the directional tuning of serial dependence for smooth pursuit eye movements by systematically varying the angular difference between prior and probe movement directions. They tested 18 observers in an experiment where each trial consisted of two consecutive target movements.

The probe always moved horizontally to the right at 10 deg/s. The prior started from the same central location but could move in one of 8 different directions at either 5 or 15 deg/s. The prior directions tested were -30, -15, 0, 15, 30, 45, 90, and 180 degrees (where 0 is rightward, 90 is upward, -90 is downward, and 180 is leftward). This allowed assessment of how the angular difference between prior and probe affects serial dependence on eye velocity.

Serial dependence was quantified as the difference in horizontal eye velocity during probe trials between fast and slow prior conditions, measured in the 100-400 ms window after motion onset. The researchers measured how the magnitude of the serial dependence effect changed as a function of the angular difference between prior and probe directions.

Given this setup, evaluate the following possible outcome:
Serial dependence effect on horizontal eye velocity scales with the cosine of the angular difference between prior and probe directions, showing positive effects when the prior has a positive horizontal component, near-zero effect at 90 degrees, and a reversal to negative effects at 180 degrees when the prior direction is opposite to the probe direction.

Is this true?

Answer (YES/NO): NO